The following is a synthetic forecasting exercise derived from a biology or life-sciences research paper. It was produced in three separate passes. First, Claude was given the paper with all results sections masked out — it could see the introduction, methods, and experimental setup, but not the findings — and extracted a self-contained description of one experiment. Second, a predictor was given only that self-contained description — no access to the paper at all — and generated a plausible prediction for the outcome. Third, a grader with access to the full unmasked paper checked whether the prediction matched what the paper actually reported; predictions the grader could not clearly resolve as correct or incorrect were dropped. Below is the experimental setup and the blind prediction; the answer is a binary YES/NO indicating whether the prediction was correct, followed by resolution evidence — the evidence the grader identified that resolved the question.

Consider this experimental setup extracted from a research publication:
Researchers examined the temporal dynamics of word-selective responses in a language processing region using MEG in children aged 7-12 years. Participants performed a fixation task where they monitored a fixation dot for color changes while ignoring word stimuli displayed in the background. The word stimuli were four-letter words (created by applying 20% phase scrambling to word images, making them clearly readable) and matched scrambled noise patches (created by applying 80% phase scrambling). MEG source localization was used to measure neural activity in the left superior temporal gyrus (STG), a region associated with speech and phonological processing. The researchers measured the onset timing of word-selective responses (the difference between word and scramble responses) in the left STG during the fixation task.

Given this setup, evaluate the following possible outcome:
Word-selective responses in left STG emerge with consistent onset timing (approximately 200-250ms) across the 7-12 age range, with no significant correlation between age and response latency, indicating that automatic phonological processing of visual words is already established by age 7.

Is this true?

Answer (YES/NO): NO